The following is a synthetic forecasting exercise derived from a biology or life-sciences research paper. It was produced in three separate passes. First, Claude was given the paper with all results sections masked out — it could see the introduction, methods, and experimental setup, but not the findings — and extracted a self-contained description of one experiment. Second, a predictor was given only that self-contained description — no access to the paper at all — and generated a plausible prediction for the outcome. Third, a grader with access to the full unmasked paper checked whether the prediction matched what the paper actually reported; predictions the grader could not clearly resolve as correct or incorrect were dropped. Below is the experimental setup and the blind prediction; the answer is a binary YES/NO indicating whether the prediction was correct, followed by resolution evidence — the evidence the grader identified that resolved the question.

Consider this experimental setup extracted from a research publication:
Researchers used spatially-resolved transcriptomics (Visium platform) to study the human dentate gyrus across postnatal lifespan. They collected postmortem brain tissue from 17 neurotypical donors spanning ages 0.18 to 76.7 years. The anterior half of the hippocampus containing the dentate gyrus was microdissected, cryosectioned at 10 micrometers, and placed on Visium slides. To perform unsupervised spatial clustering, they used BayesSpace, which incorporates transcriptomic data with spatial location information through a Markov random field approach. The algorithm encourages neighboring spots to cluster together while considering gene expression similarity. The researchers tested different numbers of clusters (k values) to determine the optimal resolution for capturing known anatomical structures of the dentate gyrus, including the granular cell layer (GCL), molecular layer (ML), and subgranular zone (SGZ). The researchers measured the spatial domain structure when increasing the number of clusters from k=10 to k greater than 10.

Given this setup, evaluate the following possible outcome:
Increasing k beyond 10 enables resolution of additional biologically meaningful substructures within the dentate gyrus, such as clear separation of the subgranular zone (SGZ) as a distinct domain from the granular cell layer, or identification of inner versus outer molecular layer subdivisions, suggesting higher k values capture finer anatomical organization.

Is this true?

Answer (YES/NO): NO